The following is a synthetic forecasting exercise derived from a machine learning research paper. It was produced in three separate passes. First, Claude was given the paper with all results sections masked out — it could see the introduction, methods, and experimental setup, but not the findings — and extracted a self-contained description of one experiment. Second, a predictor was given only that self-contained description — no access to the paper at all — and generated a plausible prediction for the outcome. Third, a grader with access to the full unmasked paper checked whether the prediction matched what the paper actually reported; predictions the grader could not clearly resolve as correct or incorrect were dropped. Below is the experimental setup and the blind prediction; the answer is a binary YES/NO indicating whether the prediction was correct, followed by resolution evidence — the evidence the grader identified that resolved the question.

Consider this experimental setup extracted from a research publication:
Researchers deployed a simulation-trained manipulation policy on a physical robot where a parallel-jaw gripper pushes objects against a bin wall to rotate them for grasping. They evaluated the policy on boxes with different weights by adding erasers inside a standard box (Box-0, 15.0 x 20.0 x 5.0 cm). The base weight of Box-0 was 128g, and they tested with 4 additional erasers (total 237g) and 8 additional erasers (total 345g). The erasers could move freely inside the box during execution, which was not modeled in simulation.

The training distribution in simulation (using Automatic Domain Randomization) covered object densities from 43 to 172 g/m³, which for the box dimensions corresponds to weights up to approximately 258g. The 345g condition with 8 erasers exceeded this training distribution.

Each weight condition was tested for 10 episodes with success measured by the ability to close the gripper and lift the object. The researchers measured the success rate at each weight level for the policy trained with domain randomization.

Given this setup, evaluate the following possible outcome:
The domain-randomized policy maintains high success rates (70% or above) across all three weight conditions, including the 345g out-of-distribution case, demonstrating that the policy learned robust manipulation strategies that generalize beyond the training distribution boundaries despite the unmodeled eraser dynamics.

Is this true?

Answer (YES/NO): NO